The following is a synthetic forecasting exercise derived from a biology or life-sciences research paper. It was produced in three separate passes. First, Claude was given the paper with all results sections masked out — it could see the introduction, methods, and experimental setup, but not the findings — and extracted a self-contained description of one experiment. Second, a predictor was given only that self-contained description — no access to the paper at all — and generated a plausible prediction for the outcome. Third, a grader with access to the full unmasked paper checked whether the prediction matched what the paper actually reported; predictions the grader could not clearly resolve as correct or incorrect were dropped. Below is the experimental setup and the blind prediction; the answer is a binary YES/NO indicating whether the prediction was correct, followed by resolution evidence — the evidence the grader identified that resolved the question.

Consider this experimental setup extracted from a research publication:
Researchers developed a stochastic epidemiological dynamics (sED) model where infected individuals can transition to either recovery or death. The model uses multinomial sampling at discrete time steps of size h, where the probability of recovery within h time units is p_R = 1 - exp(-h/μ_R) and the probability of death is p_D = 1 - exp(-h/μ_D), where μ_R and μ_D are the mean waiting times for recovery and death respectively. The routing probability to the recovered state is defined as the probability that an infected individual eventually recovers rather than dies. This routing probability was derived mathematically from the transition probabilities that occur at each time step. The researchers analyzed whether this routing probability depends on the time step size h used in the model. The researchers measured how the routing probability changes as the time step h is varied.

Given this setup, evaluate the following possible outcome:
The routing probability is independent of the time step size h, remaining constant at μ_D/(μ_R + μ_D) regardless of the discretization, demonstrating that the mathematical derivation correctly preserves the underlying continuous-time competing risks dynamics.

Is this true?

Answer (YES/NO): YES